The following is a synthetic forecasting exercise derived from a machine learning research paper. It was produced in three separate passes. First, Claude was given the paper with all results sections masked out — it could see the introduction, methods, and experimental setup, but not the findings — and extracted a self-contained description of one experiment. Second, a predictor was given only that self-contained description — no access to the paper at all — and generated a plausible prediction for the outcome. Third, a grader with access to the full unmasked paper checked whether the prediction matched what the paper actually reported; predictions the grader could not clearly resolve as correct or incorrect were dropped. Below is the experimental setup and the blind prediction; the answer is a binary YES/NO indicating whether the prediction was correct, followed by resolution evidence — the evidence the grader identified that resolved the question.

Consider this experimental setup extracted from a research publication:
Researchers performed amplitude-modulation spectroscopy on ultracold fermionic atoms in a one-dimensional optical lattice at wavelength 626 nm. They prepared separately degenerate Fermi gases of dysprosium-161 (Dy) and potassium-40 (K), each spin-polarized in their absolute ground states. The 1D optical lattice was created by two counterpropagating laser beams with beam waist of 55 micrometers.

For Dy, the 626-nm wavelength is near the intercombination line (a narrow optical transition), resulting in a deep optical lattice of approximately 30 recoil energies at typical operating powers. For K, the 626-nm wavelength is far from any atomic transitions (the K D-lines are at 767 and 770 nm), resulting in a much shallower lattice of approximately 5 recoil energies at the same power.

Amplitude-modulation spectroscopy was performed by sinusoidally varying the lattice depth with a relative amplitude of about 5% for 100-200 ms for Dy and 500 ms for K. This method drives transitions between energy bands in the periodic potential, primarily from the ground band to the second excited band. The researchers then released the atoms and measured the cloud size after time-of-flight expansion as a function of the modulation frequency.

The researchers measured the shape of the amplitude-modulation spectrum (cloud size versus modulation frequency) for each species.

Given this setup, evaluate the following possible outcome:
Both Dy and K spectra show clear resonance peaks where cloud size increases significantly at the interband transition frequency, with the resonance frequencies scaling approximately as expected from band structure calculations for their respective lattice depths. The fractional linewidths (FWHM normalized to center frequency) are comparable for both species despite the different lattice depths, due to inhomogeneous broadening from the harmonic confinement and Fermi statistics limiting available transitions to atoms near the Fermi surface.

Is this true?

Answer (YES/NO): NO